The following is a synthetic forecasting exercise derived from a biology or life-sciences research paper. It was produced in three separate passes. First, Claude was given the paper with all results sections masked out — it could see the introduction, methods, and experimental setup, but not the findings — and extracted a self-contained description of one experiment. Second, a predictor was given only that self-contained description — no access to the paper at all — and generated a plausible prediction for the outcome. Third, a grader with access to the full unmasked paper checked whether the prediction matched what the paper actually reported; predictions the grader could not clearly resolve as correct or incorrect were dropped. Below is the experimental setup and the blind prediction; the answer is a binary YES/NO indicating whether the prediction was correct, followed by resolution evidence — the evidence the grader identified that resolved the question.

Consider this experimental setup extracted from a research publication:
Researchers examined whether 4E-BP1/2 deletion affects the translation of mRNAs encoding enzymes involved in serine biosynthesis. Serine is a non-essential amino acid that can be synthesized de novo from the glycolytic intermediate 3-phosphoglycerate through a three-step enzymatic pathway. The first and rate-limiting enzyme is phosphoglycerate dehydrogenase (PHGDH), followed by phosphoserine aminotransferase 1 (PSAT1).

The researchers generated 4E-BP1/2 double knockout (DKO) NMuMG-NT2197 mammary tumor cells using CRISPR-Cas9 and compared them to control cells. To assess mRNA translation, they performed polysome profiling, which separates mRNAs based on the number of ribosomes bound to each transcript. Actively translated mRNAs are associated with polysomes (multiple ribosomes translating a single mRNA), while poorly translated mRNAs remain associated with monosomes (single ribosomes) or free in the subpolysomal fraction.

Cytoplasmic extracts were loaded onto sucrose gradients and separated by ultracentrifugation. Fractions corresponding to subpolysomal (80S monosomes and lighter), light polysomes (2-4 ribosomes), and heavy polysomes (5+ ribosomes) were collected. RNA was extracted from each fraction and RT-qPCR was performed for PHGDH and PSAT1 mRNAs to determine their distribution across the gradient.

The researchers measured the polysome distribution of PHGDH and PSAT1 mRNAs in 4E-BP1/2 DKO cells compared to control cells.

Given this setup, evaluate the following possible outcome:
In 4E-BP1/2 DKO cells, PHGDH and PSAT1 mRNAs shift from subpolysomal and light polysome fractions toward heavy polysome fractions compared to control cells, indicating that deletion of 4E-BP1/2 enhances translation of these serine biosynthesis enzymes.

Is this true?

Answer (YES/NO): NO